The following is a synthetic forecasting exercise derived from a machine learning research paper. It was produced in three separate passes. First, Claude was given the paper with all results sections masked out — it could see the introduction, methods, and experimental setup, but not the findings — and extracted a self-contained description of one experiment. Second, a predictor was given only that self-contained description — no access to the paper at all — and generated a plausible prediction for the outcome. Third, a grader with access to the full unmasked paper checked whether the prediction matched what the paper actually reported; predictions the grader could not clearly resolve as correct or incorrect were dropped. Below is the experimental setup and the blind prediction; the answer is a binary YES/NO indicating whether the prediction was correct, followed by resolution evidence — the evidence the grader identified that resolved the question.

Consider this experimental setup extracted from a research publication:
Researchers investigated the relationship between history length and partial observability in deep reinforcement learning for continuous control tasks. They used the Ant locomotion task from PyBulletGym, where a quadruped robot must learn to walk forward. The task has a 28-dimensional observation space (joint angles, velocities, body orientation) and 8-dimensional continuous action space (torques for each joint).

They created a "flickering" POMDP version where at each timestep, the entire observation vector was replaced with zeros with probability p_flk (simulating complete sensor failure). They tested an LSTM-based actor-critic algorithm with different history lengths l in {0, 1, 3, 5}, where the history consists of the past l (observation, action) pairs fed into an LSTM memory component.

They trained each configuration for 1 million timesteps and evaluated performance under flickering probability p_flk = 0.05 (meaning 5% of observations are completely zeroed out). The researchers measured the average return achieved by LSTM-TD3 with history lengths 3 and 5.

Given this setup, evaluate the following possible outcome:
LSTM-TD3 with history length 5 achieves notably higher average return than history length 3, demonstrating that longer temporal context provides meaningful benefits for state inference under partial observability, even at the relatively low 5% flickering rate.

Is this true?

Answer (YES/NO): NO